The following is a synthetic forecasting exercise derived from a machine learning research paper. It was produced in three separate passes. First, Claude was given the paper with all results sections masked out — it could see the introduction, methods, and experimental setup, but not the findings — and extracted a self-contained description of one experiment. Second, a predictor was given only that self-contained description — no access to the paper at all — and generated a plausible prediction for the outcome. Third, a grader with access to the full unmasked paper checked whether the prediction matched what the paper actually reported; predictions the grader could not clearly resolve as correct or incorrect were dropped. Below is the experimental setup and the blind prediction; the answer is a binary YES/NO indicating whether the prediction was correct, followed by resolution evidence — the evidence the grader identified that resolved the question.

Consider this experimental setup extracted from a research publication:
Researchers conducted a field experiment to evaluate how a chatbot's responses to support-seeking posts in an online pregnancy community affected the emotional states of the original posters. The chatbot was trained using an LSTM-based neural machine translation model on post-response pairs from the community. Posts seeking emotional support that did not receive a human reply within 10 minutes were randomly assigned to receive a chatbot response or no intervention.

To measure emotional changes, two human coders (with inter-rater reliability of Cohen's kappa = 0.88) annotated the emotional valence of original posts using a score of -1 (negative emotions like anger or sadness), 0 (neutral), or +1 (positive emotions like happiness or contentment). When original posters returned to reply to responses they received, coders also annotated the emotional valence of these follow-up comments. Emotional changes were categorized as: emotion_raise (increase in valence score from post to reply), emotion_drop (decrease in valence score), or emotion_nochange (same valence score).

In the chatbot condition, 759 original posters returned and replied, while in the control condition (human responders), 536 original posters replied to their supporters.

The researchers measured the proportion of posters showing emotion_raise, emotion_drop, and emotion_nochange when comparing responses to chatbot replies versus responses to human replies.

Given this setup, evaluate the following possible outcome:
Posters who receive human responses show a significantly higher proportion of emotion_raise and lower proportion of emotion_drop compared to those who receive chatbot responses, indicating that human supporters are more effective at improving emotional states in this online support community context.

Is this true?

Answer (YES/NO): NO